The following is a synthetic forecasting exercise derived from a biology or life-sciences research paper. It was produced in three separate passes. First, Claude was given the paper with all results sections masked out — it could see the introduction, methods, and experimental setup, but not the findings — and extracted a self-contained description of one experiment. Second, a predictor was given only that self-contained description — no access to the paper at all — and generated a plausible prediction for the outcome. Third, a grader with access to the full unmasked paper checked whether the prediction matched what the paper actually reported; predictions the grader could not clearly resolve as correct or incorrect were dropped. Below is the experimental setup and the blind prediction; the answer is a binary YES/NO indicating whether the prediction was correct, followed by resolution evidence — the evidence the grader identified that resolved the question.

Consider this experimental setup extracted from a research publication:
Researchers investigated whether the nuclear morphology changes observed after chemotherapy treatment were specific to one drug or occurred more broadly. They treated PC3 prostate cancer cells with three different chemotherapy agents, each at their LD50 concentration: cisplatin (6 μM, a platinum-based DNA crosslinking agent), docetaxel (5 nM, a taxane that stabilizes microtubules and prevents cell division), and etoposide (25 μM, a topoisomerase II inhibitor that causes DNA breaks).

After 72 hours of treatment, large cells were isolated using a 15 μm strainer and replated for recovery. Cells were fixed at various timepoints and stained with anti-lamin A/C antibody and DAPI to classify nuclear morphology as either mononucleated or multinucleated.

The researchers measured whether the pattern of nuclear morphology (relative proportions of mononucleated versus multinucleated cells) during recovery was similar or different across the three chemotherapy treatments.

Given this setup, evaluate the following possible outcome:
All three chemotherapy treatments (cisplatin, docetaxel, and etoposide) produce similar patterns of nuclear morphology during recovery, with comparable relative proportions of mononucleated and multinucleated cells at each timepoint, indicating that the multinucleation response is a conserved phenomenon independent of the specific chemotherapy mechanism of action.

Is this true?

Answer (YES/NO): NO